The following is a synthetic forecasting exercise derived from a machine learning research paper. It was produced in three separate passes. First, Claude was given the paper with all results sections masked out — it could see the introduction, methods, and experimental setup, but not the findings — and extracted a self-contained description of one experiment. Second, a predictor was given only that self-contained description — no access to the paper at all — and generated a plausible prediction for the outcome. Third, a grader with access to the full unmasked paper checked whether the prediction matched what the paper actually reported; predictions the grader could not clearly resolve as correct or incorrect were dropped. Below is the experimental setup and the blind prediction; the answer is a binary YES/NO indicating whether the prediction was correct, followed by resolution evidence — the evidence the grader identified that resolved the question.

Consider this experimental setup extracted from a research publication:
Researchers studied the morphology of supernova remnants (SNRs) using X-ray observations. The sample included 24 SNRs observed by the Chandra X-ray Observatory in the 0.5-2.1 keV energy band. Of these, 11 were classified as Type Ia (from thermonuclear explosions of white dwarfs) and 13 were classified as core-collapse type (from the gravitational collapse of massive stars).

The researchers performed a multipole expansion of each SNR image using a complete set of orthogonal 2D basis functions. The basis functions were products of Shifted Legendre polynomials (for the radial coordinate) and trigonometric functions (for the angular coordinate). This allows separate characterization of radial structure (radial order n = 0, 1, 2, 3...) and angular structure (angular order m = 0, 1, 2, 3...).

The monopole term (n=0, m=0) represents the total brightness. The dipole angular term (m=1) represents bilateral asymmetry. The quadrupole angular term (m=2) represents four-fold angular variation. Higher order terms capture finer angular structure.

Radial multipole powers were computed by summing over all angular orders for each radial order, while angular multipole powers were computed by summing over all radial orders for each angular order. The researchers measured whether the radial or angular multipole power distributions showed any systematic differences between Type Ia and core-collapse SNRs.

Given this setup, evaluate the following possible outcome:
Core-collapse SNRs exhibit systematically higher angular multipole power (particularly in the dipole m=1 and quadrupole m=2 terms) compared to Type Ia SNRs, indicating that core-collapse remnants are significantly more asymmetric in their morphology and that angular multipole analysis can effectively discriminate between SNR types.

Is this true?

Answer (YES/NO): NO